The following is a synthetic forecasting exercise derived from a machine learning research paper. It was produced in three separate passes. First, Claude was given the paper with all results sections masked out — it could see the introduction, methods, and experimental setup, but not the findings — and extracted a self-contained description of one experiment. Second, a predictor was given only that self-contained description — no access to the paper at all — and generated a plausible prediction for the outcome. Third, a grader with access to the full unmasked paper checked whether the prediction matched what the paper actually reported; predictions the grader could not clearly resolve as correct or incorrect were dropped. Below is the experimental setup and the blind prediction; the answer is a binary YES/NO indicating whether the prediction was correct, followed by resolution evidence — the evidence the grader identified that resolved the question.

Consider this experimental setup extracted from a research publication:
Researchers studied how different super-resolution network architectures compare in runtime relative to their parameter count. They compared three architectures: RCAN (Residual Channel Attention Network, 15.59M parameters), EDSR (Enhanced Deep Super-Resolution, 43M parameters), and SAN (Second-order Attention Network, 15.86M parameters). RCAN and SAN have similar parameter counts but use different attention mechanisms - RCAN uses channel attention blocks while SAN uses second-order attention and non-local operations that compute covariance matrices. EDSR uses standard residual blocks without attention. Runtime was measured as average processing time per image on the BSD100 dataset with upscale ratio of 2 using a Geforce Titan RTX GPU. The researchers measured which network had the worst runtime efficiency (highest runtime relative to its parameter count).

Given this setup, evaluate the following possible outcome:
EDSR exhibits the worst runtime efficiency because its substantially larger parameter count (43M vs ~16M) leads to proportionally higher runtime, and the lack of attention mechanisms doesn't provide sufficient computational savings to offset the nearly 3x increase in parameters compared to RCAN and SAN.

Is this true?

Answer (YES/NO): NO